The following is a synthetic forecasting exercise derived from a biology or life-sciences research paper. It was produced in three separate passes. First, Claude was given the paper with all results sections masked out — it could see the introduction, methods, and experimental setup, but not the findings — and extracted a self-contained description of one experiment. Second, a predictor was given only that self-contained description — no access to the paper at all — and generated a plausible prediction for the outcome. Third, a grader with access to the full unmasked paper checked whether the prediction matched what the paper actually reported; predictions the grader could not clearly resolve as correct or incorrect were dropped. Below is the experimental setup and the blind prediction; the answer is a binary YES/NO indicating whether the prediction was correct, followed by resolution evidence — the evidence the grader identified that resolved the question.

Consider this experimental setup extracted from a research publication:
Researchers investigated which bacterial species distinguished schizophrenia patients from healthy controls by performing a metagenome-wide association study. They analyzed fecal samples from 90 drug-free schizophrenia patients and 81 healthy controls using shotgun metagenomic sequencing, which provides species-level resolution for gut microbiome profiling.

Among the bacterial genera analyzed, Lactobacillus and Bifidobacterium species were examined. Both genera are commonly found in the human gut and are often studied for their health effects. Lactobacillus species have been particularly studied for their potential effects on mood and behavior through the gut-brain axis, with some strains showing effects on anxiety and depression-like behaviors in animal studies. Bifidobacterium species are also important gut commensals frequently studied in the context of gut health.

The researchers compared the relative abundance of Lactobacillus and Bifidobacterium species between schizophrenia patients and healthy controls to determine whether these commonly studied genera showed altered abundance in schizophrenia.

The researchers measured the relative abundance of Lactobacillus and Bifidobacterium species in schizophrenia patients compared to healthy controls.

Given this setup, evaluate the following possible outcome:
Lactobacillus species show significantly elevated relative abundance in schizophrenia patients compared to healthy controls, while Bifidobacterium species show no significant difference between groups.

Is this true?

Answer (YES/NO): NO